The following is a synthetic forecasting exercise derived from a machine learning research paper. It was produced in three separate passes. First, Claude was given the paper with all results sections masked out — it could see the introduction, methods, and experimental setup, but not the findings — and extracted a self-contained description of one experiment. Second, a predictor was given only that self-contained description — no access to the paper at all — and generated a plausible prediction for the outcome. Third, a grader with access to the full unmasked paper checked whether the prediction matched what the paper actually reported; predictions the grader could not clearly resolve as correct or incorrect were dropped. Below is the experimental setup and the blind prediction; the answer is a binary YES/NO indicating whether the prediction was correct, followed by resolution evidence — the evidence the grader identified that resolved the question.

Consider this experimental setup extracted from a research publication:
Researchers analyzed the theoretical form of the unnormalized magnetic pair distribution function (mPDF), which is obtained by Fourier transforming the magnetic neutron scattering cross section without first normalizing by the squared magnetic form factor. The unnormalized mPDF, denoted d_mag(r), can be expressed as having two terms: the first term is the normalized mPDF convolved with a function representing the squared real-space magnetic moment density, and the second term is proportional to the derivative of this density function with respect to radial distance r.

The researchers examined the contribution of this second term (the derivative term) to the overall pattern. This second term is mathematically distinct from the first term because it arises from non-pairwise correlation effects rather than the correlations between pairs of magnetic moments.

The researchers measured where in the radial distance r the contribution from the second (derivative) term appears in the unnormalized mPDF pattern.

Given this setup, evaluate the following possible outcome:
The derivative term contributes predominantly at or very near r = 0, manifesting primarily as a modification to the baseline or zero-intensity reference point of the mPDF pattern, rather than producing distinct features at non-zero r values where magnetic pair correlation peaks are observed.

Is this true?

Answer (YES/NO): NO